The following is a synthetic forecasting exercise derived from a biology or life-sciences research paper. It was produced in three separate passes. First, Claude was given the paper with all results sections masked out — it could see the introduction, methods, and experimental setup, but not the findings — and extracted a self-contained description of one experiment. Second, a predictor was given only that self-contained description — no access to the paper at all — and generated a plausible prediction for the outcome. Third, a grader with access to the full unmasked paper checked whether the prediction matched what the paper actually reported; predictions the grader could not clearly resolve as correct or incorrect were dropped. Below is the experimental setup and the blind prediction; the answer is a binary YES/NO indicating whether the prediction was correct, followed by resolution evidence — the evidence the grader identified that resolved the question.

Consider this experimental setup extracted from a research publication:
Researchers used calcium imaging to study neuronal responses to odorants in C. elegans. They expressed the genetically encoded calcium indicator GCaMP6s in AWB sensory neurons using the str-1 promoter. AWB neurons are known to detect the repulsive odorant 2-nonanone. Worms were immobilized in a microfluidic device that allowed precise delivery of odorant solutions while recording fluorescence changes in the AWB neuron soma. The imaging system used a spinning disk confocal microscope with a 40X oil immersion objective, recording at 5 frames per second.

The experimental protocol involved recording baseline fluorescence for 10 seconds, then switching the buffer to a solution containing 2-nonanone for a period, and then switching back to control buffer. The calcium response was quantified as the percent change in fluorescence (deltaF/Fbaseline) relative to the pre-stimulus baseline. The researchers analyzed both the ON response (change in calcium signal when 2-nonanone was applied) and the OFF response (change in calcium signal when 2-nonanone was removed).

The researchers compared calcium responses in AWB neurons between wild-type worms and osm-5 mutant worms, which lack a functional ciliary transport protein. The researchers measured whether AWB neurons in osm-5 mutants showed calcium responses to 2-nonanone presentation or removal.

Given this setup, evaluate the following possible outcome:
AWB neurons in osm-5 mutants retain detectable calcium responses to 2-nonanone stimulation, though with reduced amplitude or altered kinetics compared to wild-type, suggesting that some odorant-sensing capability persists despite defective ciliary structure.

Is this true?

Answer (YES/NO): YES